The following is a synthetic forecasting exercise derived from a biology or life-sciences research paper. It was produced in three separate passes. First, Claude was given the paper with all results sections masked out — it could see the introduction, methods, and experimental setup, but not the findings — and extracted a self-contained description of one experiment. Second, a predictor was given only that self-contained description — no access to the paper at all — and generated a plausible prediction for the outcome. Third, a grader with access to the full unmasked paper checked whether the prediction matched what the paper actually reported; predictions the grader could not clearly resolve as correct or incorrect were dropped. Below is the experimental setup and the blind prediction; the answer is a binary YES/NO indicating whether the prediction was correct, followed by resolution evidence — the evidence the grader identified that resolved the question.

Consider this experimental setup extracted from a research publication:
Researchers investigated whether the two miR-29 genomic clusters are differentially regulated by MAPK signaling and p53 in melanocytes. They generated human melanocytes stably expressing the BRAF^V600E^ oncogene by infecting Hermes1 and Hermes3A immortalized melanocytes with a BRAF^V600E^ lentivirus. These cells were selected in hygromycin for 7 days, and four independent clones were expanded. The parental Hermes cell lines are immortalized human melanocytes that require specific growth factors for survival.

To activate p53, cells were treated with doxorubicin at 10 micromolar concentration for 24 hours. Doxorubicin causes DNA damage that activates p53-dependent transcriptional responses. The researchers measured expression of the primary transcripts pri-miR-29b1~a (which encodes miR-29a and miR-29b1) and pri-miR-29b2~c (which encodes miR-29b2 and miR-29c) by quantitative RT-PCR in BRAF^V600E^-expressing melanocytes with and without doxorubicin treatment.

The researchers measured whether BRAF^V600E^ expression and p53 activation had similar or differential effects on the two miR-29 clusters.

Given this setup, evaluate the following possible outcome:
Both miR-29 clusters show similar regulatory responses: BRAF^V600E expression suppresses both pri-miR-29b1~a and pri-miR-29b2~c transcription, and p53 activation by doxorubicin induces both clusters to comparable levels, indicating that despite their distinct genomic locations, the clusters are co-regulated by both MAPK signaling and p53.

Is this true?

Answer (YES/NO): NO